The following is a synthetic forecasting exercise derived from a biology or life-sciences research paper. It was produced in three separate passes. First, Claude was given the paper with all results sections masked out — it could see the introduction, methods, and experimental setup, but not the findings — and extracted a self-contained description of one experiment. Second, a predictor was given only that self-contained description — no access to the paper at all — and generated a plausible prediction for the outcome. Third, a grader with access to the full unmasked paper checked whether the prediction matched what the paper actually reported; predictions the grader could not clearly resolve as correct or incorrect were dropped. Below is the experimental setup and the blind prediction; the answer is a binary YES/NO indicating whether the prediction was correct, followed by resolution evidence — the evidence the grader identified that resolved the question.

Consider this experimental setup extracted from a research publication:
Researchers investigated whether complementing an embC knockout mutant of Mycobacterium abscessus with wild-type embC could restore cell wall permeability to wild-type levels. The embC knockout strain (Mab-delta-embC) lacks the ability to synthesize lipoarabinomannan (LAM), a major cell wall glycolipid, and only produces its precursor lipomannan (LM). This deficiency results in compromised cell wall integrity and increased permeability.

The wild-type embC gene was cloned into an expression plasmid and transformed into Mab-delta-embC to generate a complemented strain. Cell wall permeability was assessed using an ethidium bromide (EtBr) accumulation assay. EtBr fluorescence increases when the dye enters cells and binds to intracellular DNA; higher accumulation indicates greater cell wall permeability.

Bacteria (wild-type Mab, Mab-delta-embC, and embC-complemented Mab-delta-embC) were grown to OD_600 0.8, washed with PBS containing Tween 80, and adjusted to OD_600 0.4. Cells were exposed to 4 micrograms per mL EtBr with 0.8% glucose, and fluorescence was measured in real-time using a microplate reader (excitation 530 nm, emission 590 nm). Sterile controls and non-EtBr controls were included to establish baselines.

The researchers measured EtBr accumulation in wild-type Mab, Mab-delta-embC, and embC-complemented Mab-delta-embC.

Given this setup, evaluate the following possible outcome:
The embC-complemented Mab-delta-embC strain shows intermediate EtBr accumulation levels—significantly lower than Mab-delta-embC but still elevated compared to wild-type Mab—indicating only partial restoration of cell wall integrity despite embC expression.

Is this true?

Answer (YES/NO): NO